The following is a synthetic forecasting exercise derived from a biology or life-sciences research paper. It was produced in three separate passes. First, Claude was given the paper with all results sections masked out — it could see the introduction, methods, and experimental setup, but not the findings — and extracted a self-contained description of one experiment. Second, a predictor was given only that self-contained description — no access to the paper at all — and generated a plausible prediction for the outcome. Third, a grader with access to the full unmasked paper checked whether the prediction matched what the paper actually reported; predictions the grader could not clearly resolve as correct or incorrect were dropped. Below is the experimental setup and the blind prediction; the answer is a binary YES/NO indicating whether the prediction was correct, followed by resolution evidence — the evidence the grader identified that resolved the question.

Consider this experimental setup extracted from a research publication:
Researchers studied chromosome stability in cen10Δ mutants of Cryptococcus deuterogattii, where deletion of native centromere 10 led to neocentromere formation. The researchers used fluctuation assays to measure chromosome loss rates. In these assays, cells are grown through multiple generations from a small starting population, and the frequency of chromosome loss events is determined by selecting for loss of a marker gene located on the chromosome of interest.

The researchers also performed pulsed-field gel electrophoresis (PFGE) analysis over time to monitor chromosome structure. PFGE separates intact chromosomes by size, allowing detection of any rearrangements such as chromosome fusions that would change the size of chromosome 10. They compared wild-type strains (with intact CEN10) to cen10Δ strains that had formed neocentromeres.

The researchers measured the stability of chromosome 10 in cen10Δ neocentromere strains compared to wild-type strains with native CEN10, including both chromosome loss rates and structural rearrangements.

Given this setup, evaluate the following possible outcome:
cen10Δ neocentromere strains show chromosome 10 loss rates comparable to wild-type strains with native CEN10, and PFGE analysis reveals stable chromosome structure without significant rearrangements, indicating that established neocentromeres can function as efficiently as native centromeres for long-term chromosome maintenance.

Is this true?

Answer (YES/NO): NO